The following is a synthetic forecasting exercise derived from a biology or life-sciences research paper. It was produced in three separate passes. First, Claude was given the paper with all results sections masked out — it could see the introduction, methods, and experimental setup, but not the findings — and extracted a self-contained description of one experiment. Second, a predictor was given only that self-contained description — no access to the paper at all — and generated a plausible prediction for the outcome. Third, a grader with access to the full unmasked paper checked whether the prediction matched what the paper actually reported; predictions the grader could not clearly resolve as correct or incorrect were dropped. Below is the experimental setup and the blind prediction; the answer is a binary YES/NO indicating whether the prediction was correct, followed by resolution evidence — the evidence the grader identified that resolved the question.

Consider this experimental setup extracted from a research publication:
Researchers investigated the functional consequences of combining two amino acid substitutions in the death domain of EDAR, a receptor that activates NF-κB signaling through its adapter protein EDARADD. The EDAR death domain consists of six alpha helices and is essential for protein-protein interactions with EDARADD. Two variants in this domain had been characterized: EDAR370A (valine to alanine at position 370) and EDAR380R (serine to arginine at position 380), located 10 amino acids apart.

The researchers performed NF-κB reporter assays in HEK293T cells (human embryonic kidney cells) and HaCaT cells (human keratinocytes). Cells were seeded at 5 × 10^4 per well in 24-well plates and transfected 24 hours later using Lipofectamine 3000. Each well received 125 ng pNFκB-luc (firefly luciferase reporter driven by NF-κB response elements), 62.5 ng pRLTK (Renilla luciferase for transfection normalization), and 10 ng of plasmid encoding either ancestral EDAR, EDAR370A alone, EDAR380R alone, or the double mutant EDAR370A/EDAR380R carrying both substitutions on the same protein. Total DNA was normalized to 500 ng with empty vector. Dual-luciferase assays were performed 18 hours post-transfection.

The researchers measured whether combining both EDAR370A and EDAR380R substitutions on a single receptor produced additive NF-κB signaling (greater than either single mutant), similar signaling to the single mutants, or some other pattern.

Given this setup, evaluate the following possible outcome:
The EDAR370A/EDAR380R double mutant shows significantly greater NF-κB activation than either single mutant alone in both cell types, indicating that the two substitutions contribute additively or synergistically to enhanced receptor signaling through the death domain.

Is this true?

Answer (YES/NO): YES